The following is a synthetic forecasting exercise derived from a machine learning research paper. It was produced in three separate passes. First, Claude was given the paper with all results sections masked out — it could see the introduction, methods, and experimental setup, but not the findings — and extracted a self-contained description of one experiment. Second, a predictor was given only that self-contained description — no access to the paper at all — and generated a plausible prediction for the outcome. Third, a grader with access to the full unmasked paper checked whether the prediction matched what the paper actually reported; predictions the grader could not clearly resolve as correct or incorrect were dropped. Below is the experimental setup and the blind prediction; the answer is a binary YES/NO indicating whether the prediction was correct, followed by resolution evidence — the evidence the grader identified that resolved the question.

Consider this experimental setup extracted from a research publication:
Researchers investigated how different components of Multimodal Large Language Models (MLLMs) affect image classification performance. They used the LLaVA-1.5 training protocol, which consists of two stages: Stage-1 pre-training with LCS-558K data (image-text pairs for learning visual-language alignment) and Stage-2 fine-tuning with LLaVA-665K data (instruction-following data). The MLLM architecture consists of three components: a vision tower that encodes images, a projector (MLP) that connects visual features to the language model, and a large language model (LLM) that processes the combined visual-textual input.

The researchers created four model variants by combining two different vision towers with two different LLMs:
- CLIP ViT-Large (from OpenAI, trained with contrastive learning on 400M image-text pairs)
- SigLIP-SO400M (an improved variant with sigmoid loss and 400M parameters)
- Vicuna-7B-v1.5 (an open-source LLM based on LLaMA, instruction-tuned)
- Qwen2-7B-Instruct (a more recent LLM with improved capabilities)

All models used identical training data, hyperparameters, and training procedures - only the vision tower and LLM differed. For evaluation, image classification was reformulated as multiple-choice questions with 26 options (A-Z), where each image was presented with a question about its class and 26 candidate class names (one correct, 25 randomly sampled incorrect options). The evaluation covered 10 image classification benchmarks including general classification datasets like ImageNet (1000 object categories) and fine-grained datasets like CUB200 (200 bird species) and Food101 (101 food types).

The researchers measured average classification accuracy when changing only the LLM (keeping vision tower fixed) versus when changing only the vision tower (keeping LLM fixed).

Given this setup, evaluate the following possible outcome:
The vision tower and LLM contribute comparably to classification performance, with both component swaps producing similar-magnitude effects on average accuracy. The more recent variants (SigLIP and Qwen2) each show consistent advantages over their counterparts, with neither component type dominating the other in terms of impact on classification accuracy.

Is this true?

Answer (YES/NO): NO